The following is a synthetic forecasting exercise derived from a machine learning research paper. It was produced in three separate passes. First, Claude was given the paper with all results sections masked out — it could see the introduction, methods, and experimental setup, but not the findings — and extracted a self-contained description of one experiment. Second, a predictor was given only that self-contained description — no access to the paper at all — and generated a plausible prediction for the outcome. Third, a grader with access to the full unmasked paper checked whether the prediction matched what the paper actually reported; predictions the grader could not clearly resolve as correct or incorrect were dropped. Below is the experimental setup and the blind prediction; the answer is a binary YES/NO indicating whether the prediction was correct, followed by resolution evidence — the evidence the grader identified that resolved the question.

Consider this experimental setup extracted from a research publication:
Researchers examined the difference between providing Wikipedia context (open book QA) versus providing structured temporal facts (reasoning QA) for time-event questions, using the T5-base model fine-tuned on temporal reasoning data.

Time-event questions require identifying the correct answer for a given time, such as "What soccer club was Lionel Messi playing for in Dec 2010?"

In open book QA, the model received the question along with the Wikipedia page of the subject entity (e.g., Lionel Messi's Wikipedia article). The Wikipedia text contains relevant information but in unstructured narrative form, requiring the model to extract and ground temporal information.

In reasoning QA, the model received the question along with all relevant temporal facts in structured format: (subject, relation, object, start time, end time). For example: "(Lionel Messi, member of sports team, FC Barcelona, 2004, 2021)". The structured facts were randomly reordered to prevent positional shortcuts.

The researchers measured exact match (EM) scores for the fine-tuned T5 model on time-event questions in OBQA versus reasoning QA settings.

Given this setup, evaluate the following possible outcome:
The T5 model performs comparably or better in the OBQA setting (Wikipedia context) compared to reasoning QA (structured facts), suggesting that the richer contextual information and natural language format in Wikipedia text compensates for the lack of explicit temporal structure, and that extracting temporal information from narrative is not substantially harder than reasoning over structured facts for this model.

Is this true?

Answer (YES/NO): NO